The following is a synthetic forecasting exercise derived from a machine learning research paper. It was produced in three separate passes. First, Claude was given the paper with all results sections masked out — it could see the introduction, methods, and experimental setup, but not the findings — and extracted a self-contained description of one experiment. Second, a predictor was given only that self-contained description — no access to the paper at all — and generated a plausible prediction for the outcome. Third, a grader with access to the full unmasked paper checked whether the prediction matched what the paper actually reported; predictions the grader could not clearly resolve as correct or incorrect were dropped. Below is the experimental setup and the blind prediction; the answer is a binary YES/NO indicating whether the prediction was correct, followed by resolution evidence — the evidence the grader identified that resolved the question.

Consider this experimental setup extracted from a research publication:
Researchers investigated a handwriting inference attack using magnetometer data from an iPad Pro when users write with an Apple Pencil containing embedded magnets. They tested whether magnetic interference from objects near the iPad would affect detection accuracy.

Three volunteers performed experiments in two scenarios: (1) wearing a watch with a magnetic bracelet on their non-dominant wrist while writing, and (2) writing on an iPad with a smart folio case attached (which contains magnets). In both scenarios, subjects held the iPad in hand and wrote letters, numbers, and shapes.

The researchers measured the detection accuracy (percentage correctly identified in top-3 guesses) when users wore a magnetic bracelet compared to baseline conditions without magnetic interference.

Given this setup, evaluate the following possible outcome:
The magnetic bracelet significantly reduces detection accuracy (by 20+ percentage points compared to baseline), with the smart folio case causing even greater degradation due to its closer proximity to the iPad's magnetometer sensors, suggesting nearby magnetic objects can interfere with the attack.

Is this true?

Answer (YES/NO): NO